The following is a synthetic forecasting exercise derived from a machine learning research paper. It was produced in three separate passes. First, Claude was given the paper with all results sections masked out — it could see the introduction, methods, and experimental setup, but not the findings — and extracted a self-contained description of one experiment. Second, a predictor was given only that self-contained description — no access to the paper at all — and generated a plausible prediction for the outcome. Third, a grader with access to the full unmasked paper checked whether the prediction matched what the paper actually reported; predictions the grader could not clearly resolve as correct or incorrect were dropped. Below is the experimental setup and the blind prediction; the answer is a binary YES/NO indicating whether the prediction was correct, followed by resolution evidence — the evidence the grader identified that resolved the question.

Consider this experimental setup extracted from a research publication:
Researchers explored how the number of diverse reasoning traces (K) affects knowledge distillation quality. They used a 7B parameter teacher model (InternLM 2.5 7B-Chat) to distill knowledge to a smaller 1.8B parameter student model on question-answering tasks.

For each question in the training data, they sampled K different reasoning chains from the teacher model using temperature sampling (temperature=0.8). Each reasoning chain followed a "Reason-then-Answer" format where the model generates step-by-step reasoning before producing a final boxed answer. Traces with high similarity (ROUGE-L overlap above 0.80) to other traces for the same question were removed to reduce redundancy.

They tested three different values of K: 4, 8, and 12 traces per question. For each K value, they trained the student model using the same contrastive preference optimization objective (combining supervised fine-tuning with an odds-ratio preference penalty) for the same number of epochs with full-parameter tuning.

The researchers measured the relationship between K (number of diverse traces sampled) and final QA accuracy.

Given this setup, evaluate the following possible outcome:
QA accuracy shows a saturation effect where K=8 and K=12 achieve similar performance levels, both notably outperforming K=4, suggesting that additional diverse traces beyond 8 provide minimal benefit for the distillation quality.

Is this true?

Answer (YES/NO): YES